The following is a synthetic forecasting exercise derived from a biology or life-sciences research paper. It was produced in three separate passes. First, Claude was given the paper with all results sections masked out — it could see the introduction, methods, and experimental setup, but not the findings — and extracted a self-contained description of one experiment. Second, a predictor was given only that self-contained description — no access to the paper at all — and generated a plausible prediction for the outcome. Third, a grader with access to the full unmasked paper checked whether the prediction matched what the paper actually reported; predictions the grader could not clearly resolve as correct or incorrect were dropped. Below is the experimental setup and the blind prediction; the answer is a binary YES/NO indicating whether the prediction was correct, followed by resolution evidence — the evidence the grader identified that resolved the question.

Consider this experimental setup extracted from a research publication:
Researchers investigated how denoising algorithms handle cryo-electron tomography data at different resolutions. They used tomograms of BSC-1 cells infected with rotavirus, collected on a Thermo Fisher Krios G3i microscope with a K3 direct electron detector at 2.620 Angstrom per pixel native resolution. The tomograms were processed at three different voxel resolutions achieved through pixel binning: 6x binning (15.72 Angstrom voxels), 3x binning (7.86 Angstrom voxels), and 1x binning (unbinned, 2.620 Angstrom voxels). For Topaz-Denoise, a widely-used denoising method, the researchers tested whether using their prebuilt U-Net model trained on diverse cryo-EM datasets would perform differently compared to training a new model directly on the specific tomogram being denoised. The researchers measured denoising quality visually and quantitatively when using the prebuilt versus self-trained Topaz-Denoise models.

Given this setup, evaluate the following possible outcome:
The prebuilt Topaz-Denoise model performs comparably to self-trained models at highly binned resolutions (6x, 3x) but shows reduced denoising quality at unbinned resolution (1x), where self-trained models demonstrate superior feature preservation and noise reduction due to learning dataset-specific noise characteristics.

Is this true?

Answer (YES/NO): NO